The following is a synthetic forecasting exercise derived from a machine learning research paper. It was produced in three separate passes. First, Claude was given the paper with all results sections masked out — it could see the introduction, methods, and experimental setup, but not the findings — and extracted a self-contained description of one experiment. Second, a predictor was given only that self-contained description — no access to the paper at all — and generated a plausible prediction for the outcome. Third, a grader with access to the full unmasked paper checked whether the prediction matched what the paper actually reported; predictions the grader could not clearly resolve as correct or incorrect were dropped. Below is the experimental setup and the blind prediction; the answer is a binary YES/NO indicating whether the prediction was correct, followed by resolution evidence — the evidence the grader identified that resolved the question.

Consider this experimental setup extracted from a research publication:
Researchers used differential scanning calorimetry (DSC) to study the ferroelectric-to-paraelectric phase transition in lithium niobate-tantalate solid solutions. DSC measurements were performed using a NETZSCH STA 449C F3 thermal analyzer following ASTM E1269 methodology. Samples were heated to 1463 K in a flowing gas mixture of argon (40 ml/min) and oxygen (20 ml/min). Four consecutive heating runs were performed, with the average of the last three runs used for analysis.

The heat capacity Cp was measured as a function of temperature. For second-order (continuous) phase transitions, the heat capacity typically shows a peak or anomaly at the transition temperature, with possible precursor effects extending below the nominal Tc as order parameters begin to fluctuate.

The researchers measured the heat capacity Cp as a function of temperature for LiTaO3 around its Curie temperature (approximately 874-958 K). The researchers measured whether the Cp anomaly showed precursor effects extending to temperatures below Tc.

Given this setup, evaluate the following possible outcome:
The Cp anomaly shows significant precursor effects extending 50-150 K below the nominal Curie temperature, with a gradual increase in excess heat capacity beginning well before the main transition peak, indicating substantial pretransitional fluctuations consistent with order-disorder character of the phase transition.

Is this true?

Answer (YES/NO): NO